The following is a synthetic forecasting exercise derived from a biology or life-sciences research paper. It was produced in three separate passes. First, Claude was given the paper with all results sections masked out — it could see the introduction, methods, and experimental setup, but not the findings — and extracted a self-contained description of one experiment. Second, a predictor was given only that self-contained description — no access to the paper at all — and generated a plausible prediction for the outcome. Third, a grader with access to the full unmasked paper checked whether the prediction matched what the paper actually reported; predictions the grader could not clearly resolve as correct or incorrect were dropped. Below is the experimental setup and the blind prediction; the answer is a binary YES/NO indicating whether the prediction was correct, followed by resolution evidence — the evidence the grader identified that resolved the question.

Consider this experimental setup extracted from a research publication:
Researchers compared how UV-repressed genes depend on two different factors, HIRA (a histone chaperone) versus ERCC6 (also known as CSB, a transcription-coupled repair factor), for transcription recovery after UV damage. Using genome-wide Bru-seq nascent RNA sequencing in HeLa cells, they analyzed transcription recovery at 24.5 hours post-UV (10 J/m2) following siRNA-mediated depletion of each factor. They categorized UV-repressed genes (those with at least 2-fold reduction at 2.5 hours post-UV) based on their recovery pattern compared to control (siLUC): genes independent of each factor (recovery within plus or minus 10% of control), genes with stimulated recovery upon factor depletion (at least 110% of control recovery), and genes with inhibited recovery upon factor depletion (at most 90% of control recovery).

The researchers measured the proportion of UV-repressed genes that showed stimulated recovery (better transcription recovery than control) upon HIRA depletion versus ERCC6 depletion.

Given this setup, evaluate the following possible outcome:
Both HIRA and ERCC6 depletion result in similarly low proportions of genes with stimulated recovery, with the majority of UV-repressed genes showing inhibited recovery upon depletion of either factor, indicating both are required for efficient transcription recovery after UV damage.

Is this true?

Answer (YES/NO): YES